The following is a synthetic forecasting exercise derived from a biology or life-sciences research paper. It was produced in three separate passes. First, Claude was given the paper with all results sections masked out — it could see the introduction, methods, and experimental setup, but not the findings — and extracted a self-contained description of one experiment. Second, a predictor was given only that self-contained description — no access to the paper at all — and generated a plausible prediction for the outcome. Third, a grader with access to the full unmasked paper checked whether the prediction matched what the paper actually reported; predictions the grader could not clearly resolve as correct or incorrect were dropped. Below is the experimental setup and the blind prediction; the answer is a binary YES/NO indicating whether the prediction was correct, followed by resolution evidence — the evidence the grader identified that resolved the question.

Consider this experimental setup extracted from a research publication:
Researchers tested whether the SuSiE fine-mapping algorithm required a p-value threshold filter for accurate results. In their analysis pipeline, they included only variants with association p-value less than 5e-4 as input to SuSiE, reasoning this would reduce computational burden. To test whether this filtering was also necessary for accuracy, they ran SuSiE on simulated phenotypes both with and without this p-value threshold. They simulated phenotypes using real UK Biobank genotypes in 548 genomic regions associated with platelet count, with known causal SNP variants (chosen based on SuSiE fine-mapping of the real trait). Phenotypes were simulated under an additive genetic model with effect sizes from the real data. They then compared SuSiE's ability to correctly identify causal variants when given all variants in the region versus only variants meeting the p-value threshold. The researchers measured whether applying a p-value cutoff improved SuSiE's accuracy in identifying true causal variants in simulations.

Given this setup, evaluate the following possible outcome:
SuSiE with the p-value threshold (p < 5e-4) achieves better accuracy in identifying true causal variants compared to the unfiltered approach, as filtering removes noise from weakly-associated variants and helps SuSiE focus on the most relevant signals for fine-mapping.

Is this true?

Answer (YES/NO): YES